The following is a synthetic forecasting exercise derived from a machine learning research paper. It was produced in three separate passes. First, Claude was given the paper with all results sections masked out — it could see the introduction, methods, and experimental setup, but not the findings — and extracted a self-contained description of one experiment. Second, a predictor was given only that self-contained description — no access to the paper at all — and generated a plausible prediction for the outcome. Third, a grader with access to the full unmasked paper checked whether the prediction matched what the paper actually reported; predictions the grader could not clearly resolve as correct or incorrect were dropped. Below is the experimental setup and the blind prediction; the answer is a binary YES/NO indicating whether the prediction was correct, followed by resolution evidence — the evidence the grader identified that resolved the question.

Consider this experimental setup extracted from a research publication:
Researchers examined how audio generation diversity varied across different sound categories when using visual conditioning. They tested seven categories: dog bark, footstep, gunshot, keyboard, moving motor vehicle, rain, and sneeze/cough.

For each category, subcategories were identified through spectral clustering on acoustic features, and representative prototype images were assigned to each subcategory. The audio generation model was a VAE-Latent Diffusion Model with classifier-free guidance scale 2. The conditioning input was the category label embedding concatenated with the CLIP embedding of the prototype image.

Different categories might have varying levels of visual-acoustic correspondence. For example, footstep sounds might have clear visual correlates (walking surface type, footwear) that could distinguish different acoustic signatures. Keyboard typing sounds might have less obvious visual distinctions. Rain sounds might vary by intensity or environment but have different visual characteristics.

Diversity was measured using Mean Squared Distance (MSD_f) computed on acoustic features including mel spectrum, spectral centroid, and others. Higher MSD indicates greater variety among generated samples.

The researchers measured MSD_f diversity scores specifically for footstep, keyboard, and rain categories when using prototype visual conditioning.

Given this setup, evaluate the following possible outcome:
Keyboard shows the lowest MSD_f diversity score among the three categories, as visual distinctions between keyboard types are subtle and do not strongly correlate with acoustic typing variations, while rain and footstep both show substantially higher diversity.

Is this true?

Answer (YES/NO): YES